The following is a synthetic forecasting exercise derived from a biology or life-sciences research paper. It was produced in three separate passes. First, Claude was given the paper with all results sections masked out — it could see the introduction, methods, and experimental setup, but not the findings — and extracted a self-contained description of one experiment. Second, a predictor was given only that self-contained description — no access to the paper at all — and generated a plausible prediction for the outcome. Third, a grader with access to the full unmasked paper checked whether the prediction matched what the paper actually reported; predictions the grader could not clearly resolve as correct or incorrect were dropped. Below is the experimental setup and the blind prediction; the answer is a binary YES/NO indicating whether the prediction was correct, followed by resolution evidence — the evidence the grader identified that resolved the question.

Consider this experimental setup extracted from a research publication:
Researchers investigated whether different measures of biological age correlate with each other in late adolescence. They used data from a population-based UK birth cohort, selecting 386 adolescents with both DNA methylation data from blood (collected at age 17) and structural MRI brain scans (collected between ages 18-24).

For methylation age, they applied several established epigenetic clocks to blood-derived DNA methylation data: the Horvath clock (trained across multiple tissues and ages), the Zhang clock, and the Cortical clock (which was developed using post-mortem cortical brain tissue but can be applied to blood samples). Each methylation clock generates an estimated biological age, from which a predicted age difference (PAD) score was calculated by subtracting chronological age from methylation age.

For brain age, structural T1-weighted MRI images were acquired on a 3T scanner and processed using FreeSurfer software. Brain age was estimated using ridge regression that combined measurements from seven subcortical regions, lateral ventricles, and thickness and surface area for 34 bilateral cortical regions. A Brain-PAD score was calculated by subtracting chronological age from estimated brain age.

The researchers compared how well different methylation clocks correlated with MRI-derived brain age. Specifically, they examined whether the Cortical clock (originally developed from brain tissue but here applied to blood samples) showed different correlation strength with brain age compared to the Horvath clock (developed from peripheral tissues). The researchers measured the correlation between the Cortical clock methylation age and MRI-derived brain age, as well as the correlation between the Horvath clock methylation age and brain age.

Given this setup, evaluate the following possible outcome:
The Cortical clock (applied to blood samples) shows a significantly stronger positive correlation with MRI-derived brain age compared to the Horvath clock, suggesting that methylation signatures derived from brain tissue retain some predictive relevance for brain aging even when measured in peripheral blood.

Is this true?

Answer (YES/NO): NO